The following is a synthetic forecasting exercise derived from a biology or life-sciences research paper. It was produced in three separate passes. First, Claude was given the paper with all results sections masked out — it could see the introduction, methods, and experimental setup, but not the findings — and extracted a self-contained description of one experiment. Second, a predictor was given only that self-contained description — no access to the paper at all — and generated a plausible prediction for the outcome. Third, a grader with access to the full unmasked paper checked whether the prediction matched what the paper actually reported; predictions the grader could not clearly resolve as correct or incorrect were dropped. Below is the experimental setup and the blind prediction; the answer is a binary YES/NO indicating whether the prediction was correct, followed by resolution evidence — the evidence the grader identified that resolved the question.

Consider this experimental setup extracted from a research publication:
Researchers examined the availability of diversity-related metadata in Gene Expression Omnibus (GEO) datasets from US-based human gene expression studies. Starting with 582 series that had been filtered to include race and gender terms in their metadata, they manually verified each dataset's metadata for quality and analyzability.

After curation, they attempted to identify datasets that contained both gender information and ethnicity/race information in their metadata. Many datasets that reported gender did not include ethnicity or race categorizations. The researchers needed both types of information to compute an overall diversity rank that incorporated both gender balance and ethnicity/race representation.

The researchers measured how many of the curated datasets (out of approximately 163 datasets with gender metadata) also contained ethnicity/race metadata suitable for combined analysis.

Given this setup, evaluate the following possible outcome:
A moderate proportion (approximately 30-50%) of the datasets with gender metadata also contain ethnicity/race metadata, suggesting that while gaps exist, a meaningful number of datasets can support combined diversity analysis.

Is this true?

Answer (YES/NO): NO